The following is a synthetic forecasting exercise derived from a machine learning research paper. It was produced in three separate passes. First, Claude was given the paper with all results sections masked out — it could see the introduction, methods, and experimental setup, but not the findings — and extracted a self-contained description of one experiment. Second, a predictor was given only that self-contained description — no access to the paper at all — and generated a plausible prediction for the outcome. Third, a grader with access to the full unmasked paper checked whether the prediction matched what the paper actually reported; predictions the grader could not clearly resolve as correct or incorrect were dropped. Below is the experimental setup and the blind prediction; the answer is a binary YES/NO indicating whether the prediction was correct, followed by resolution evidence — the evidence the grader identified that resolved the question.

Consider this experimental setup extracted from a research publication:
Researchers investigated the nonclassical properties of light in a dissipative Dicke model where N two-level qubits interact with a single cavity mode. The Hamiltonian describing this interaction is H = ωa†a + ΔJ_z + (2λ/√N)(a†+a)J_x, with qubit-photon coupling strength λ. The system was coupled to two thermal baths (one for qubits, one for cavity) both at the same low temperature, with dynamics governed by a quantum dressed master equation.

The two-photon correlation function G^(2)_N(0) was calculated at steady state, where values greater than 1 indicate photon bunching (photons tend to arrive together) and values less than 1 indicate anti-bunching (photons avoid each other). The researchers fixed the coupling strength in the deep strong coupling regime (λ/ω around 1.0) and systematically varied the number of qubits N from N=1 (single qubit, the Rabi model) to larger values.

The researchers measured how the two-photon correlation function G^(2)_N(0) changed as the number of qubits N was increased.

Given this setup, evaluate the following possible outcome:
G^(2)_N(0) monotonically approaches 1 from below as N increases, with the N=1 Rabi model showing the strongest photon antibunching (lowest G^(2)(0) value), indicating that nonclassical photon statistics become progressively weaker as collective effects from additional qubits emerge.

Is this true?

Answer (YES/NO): NO